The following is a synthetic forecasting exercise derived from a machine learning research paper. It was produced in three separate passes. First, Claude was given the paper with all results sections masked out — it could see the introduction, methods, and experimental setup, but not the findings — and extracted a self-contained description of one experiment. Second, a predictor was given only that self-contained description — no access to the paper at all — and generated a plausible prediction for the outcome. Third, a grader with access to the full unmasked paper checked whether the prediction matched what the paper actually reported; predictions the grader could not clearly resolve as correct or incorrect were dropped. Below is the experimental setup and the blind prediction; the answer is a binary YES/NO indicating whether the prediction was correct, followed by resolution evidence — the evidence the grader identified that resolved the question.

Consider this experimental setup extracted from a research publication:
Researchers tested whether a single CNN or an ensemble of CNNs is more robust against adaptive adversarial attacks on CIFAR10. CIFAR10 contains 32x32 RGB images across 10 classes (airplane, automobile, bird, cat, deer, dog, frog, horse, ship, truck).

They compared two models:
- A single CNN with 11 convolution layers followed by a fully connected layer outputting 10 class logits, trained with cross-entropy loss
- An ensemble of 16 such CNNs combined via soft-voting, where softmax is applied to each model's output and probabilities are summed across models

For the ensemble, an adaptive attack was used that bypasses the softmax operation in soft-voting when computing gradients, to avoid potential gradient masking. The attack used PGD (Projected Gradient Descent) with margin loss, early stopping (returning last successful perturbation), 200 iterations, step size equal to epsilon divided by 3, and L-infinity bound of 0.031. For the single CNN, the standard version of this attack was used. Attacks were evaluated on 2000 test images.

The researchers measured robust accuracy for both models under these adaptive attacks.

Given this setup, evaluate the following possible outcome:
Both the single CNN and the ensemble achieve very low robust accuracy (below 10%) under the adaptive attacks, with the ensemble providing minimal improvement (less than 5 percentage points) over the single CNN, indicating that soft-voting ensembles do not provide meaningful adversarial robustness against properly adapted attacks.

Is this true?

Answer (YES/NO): YES